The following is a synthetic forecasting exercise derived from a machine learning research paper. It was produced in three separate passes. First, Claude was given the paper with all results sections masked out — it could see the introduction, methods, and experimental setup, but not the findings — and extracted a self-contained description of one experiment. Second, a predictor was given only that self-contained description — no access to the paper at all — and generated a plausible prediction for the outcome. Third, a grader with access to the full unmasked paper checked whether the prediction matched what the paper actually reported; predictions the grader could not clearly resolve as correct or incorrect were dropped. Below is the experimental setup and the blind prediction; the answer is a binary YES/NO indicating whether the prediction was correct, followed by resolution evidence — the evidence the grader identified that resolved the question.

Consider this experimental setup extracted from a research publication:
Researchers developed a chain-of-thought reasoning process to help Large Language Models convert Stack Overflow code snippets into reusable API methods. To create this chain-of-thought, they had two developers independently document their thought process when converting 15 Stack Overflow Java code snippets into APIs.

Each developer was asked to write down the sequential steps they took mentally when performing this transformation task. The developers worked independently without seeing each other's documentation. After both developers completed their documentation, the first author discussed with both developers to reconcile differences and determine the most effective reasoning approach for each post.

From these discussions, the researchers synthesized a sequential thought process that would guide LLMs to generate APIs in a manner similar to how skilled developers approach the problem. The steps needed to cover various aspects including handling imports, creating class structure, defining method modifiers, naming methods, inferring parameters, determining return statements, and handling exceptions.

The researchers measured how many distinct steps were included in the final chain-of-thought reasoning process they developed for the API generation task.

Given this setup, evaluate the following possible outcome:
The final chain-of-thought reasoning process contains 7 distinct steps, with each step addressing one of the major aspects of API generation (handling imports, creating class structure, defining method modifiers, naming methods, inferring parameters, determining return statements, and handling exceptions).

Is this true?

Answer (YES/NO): NO